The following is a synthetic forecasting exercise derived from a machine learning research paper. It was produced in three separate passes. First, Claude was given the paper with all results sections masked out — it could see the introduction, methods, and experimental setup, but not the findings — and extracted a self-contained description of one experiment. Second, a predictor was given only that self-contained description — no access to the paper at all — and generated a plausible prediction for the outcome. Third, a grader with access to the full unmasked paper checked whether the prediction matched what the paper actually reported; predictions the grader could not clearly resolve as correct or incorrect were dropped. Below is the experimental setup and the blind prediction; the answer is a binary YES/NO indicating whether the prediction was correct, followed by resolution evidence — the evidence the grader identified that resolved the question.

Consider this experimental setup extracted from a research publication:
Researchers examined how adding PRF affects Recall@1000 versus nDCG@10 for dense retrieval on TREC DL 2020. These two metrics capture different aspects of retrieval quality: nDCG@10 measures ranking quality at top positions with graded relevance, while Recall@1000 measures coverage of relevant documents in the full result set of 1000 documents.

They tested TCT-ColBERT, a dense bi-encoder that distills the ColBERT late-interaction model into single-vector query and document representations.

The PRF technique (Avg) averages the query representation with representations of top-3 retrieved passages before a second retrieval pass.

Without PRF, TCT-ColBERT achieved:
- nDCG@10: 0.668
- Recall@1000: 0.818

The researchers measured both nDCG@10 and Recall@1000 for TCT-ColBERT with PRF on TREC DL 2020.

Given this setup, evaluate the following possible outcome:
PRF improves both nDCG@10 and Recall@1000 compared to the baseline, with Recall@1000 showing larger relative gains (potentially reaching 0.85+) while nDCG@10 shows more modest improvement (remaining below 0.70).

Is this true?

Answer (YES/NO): YES